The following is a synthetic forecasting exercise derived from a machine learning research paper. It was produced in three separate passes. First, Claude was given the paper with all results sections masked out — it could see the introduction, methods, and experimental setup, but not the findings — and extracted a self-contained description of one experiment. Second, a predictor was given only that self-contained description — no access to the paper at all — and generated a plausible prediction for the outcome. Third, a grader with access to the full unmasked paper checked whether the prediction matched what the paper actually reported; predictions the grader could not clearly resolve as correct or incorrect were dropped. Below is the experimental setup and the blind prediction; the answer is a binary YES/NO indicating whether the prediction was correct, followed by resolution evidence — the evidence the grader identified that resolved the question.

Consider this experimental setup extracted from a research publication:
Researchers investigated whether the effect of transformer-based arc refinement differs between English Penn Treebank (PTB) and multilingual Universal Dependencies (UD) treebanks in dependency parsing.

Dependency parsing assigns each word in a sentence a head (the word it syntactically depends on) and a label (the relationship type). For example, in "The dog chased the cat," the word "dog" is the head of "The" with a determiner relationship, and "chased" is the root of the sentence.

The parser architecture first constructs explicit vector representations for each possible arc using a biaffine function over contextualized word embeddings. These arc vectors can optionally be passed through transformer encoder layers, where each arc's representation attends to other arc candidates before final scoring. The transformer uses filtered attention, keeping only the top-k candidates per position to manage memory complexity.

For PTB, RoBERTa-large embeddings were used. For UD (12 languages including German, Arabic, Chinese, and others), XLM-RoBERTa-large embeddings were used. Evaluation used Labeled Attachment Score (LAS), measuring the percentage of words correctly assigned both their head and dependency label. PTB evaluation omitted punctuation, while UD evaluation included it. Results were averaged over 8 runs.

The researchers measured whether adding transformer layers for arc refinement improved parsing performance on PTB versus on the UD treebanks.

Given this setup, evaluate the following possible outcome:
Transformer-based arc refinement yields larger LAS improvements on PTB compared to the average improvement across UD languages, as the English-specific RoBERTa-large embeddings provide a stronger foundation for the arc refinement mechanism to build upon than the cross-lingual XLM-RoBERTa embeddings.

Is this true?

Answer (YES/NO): NO